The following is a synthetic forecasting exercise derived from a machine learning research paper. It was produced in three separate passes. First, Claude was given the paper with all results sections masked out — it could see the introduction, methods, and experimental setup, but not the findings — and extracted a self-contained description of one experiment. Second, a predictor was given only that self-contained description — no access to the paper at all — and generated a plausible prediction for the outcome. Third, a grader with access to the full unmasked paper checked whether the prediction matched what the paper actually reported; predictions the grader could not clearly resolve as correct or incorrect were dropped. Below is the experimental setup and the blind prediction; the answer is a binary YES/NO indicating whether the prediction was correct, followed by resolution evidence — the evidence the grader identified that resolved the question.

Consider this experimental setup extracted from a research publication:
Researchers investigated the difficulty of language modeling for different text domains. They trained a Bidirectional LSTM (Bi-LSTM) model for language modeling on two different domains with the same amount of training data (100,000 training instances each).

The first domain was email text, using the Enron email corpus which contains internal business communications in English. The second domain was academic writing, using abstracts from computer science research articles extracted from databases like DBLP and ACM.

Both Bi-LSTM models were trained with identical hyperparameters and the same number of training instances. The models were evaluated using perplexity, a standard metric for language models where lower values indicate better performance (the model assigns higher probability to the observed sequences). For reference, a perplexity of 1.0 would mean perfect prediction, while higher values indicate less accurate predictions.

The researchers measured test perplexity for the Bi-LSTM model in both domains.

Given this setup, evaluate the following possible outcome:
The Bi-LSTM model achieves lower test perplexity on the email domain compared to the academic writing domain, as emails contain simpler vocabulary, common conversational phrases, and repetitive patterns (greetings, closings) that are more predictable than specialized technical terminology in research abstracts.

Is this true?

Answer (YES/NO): YES